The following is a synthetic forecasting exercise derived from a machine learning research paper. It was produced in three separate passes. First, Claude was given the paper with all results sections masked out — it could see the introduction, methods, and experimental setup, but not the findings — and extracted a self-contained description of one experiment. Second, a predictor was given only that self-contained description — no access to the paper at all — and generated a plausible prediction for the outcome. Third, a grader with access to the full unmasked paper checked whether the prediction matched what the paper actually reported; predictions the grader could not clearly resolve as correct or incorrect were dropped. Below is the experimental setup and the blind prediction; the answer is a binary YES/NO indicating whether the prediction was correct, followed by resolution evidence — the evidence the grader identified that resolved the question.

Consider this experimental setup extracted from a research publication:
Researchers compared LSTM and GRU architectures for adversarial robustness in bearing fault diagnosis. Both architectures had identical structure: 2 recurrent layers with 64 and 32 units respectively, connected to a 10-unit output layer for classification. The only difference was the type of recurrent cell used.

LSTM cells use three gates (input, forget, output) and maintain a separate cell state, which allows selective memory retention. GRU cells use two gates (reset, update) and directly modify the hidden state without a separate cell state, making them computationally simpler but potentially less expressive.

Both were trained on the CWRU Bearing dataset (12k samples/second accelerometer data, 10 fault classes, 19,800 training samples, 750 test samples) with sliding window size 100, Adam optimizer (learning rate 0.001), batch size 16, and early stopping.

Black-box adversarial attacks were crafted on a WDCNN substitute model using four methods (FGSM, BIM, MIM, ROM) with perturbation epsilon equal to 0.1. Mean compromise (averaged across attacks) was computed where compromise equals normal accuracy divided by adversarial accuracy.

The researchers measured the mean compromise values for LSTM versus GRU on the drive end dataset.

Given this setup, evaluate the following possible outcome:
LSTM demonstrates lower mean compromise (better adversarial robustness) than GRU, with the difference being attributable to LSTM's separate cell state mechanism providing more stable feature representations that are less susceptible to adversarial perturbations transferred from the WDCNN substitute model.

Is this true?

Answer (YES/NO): NO